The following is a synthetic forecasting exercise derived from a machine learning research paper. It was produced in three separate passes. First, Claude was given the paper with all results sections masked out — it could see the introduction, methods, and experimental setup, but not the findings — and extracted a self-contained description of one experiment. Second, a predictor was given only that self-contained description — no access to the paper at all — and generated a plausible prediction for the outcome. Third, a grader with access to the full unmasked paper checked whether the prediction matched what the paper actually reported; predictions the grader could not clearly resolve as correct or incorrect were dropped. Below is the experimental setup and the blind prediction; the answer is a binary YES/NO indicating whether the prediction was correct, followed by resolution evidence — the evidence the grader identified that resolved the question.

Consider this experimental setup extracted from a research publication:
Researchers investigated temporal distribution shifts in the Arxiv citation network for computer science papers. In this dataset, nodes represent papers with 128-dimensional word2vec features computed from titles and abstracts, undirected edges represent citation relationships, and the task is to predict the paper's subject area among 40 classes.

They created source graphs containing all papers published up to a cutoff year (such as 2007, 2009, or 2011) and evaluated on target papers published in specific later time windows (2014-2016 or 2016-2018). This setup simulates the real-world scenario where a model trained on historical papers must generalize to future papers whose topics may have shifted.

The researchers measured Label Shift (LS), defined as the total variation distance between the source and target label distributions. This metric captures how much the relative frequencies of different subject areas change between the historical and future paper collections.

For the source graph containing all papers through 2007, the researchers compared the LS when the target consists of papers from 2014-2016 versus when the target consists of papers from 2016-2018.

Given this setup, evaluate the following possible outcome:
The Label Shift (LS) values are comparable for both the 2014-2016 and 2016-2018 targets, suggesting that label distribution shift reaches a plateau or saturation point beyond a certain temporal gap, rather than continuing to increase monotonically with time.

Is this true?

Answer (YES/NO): NO